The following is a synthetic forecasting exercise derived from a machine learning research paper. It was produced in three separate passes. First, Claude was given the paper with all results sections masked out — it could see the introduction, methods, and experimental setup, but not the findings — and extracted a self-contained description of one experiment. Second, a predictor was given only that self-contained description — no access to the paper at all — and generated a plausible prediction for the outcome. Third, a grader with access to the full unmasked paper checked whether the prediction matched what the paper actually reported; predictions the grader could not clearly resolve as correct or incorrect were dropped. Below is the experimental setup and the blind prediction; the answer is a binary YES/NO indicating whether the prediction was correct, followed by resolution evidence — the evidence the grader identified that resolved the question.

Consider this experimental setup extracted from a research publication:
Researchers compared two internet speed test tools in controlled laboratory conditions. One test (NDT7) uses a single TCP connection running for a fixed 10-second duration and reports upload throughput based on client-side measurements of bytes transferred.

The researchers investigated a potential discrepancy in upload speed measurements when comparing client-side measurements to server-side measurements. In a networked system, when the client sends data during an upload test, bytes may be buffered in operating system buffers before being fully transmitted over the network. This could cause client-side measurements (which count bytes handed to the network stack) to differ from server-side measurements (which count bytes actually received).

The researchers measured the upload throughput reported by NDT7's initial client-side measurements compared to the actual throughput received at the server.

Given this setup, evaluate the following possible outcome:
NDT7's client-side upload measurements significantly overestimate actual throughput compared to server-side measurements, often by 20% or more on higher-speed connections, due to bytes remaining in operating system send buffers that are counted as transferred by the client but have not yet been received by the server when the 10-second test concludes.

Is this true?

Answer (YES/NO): NO